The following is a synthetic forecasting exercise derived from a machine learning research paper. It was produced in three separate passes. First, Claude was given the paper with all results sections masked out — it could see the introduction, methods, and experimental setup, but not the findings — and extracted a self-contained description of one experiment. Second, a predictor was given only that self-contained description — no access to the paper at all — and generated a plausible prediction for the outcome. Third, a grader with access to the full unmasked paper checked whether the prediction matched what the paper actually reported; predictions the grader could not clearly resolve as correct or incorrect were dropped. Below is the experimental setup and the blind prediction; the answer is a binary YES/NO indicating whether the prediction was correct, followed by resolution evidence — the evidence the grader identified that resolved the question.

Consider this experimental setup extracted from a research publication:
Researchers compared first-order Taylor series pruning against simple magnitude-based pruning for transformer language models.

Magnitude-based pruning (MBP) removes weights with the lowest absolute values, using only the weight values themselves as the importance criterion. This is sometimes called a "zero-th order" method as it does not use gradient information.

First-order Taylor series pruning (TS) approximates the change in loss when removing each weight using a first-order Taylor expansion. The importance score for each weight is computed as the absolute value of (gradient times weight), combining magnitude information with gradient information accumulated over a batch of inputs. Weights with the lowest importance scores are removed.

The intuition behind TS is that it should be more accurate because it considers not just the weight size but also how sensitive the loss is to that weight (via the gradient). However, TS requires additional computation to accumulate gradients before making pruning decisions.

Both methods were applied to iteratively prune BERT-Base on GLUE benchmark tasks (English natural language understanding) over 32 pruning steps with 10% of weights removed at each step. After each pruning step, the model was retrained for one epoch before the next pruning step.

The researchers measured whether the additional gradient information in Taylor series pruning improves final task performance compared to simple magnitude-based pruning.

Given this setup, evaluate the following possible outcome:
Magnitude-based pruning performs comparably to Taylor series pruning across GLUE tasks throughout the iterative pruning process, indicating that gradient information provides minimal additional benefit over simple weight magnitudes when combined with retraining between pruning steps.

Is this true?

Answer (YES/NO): YES